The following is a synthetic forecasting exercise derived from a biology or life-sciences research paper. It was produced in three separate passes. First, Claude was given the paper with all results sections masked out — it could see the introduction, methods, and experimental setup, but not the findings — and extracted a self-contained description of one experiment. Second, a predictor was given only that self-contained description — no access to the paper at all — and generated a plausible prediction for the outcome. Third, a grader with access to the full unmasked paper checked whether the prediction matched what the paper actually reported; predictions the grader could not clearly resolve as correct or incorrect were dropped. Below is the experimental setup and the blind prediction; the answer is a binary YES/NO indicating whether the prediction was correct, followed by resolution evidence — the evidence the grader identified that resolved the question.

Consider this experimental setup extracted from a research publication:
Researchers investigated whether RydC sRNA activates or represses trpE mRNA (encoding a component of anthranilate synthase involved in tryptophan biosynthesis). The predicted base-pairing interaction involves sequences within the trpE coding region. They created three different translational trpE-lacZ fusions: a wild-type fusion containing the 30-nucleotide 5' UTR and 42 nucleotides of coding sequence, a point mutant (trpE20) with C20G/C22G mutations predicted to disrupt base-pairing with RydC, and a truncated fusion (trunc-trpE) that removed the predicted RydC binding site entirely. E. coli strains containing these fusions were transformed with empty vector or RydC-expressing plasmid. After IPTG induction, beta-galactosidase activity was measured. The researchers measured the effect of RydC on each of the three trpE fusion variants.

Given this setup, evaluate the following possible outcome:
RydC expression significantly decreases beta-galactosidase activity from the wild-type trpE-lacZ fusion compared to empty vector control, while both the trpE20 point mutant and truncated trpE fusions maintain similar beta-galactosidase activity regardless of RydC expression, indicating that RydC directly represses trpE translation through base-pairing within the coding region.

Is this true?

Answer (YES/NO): NO